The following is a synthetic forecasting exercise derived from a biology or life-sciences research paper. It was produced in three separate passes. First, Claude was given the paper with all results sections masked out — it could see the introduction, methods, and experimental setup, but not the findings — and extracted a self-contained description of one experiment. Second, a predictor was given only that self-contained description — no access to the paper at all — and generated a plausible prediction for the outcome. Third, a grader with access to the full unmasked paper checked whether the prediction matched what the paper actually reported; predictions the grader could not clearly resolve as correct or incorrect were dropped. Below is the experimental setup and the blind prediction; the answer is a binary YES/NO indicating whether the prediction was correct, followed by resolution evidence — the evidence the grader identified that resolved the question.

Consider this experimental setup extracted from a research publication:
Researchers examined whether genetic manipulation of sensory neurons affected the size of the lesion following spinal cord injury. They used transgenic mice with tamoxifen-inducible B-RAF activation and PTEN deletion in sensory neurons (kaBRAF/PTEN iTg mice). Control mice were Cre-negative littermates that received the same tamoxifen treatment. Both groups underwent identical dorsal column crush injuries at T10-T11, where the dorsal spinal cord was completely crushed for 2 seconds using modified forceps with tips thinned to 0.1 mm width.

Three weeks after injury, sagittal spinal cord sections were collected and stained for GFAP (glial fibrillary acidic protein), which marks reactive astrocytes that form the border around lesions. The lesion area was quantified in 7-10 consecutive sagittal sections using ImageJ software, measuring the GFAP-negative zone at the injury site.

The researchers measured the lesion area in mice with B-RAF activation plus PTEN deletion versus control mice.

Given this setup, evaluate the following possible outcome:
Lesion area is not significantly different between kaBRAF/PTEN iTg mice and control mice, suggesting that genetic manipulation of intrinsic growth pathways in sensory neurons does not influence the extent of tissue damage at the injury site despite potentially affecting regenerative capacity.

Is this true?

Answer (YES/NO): YES